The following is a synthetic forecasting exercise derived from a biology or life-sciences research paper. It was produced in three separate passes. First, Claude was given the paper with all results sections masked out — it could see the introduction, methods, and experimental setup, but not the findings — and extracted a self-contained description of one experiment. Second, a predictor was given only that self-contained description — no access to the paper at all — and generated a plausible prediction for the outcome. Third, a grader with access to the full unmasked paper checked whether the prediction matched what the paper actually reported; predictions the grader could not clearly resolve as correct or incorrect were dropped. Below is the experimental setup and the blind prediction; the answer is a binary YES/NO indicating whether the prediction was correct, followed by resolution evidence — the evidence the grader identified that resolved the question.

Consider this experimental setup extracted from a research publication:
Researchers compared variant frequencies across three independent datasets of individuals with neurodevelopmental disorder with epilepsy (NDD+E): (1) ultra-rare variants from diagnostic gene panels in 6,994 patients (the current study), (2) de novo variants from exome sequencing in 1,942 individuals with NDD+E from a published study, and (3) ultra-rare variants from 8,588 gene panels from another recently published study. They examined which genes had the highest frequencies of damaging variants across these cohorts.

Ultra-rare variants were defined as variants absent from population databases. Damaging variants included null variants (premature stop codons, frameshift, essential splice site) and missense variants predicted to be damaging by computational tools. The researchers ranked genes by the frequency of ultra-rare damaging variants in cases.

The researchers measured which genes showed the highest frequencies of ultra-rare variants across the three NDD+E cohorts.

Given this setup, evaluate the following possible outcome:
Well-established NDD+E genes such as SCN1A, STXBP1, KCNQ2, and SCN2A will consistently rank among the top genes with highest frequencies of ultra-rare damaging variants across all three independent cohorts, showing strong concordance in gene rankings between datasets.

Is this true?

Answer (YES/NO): YES